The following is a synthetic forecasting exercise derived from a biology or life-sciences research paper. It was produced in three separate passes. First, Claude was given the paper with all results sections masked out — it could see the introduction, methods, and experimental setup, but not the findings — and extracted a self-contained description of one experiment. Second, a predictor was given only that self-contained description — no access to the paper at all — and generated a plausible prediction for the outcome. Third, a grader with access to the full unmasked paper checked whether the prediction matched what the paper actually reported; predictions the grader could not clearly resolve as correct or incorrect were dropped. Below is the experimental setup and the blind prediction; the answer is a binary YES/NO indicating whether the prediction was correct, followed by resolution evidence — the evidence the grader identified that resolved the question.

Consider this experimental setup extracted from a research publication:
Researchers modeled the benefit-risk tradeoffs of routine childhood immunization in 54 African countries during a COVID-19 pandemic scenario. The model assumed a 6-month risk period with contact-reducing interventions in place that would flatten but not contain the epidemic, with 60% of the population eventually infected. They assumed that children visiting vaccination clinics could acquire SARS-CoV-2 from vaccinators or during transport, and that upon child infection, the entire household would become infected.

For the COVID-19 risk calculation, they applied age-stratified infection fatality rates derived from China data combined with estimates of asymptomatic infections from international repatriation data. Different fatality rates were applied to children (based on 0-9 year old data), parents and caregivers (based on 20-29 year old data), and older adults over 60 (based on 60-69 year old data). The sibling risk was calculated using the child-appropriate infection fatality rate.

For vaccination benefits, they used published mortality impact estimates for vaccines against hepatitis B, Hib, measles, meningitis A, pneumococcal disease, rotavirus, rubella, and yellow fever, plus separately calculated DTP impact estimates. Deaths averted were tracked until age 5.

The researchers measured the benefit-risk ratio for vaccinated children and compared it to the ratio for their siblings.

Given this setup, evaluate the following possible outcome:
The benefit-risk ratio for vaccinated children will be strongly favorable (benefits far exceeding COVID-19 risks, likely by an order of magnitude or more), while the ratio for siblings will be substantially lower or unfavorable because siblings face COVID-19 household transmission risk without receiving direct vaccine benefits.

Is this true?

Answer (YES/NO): NO